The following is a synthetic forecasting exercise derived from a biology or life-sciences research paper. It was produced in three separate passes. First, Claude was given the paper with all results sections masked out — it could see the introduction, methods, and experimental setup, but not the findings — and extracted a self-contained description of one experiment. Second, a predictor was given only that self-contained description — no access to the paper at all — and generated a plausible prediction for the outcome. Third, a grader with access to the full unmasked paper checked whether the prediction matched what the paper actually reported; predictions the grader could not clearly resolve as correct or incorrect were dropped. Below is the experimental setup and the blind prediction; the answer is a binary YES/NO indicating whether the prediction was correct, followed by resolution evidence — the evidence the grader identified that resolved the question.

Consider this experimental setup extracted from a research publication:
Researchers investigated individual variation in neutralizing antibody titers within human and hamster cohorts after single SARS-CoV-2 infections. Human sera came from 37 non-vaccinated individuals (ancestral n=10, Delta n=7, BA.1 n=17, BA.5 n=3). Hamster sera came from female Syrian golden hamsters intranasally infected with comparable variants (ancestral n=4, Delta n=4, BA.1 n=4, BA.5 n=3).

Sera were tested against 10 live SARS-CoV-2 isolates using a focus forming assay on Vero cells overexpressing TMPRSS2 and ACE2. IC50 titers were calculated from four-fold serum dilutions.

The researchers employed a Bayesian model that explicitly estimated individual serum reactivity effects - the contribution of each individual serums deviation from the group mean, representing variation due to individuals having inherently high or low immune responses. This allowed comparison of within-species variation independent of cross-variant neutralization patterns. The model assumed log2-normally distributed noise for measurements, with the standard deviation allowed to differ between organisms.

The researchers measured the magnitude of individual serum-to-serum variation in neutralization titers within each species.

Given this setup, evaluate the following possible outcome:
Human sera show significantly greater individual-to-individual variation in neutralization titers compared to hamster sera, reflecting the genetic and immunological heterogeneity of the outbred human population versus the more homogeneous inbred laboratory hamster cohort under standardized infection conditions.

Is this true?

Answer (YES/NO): YES